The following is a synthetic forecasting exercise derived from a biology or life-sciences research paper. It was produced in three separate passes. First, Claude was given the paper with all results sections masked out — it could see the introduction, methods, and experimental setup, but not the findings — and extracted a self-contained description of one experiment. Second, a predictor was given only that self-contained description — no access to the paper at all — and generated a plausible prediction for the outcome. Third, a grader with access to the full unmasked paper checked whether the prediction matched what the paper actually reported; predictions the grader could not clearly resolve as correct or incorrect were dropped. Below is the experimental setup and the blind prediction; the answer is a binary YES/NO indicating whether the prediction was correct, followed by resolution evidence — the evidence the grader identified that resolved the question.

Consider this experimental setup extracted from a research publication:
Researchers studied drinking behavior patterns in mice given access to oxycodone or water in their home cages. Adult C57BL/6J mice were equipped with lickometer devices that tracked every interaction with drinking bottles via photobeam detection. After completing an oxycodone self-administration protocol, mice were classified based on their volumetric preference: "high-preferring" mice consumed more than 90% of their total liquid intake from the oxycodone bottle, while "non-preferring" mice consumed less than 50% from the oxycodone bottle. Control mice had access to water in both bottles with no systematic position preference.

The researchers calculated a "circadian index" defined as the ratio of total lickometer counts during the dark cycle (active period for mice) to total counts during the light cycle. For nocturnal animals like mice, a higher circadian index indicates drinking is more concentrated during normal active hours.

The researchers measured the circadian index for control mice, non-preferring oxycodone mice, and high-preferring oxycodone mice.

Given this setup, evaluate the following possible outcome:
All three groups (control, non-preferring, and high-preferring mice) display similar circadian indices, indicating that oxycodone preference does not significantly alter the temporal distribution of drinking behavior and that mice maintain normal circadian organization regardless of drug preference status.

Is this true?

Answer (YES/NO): NO